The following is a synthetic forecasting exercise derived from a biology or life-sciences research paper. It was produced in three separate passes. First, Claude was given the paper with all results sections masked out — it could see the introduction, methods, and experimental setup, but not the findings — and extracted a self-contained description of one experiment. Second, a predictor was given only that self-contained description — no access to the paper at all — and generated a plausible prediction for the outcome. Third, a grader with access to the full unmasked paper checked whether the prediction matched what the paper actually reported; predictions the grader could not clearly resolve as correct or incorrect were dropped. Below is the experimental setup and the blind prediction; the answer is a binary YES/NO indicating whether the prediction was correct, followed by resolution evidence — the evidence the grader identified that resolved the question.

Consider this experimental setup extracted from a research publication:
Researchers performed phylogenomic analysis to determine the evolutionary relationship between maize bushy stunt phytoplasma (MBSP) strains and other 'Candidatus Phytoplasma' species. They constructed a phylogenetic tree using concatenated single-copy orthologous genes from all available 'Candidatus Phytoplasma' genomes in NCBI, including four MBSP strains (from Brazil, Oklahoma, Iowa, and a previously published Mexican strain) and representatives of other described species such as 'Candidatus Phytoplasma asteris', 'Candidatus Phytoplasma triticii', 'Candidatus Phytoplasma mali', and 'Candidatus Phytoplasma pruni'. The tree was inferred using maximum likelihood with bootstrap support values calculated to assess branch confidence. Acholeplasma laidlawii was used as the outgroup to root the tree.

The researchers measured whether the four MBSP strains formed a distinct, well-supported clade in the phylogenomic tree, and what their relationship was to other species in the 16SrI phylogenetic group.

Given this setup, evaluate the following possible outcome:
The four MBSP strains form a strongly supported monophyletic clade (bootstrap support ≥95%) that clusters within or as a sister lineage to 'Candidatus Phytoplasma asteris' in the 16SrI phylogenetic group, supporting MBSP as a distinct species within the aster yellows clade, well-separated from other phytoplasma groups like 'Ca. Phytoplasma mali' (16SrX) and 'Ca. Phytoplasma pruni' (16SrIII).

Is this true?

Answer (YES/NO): YES